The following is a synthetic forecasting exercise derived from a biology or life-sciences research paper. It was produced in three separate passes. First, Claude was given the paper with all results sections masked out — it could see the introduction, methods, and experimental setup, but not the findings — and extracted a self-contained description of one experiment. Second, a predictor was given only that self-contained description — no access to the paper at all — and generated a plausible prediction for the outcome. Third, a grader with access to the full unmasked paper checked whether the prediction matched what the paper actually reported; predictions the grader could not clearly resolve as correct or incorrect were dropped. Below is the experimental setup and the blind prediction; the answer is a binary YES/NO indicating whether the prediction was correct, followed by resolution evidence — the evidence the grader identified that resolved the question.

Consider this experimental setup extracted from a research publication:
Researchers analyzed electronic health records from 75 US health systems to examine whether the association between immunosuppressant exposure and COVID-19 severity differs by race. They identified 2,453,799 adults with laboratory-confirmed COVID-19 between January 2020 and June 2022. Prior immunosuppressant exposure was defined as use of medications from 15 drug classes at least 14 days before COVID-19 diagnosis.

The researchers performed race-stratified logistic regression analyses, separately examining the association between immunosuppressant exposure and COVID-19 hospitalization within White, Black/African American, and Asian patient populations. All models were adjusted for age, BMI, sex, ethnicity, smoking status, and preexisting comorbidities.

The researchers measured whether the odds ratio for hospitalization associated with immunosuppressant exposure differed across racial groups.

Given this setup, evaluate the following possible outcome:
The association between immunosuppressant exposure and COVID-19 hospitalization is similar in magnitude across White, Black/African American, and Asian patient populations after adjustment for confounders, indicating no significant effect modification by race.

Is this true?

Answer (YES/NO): NO